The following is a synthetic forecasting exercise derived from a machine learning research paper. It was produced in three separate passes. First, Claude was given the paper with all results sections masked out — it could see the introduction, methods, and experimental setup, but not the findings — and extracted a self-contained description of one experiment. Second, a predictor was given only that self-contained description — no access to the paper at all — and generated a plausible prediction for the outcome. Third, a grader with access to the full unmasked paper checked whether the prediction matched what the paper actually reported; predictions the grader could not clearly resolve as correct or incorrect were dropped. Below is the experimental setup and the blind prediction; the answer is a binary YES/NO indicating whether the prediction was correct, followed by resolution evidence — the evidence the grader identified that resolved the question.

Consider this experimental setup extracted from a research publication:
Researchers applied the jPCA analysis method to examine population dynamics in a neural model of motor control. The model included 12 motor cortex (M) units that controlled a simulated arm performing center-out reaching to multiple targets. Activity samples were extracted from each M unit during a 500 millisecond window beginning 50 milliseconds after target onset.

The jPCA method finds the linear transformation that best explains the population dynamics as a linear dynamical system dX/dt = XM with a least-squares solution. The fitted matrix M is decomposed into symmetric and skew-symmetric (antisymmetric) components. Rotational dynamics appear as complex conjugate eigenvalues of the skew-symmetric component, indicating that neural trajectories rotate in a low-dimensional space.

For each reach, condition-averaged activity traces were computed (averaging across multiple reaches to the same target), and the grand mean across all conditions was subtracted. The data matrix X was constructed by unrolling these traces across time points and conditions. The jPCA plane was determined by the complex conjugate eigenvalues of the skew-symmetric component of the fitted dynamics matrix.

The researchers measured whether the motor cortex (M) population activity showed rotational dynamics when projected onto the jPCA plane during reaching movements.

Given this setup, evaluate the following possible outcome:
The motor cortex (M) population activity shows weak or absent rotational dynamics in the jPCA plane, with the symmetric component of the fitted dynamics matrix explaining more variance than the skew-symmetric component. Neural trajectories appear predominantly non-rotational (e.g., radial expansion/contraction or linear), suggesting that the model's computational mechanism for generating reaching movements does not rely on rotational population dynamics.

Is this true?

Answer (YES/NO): NO